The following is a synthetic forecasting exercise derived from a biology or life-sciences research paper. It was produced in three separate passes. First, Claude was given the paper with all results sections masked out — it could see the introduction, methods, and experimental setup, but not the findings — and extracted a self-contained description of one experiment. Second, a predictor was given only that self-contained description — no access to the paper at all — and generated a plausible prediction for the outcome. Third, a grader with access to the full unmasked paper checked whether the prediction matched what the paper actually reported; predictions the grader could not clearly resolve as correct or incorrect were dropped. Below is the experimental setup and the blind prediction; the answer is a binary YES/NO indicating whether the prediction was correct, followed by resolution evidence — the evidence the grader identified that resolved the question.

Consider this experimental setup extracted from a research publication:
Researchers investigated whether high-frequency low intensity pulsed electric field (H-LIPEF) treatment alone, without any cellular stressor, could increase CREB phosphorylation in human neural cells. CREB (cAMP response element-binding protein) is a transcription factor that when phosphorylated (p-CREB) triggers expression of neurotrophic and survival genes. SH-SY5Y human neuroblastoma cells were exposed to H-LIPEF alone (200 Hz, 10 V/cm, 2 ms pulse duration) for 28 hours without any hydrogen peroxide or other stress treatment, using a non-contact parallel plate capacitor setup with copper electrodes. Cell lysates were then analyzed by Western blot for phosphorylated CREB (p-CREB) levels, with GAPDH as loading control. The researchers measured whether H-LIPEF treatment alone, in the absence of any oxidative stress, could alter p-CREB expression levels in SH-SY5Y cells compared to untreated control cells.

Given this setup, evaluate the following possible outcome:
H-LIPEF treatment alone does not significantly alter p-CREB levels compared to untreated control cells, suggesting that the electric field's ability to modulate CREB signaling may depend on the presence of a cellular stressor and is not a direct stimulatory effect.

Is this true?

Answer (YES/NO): NO